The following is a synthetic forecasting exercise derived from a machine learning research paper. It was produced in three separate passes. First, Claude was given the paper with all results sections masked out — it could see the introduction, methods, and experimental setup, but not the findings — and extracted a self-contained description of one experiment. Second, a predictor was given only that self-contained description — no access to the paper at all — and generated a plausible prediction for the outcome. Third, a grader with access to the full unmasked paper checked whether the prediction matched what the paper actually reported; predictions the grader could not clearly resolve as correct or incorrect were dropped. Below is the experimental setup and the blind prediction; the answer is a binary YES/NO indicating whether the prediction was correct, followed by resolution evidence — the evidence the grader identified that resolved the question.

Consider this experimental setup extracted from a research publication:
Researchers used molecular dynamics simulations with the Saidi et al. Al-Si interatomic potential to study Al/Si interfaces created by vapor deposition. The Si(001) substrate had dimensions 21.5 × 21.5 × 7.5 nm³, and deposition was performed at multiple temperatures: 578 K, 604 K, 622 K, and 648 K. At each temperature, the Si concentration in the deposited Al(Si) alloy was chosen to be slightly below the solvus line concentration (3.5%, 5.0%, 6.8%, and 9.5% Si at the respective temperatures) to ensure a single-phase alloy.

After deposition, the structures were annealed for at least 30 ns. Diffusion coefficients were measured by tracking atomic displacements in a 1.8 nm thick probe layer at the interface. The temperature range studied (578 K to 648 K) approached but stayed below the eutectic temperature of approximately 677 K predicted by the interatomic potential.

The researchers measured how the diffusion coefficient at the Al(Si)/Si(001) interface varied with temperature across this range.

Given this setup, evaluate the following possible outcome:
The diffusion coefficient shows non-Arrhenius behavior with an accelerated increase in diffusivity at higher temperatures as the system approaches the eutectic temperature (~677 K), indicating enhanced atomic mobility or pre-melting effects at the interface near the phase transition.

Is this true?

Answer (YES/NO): NO